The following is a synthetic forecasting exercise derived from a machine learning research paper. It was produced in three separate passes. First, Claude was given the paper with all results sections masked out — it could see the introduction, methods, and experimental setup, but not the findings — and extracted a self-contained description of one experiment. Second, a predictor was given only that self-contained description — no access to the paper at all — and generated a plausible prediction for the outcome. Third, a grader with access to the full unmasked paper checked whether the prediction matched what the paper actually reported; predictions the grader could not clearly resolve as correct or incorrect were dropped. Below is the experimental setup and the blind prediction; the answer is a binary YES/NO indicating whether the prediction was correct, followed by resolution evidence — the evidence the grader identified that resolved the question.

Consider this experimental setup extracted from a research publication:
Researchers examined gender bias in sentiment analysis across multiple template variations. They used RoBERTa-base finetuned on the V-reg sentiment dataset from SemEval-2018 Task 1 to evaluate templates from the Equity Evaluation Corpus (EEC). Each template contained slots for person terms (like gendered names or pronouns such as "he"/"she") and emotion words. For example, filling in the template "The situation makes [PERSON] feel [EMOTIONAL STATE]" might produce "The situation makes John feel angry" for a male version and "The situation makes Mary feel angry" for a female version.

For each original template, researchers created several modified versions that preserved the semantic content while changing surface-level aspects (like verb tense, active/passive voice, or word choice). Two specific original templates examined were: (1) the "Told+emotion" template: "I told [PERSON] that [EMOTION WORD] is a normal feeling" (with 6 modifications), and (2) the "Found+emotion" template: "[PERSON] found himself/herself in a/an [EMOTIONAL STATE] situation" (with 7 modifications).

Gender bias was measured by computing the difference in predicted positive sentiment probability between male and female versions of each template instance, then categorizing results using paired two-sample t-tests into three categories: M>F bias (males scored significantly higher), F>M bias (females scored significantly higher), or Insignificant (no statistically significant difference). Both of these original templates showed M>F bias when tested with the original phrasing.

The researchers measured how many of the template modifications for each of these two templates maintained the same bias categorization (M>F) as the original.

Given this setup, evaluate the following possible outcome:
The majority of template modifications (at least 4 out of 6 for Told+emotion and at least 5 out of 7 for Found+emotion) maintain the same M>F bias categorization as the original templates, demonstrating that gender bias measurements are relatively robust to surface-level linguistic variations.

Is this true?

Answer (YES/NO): NO